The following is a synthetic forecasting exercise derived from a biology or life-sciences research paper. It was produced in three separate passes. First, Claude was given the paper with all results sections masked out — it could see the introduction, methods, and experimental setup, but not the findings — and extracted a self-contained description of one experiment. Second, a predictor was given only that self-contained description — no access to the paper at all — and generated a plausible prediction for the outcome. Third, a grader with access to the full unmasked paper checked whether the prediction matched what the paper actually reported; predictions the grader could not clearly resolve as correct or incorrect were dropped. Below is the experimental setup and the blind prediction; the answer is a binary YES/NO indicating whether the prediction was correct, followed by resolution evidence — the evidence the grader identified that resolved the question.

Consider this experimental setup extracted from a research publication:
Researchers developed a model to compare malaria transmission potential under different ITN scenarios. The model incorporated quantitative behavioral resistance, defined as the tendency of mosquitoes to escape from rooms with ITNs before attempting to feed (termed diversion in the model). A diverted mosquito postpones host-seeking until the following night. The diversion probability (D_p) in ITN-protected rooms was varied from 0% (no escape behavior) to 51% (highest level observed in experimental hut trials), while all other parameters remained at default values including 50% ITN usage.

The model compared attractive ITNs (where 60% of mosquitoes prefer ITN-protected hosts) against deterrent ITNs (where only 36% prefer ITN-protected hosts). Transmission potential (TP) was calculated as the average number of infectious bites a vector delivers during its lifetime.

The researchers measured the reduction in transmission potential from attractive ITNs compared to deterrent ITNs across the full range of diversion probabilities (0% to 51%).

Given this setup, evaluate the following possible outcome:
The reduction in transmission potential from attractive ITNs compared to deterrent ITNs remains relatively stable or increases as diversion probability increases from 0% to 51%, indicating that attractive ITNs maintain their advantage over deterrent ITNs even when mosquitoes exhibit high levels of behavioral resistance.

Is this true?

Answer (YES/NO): NO